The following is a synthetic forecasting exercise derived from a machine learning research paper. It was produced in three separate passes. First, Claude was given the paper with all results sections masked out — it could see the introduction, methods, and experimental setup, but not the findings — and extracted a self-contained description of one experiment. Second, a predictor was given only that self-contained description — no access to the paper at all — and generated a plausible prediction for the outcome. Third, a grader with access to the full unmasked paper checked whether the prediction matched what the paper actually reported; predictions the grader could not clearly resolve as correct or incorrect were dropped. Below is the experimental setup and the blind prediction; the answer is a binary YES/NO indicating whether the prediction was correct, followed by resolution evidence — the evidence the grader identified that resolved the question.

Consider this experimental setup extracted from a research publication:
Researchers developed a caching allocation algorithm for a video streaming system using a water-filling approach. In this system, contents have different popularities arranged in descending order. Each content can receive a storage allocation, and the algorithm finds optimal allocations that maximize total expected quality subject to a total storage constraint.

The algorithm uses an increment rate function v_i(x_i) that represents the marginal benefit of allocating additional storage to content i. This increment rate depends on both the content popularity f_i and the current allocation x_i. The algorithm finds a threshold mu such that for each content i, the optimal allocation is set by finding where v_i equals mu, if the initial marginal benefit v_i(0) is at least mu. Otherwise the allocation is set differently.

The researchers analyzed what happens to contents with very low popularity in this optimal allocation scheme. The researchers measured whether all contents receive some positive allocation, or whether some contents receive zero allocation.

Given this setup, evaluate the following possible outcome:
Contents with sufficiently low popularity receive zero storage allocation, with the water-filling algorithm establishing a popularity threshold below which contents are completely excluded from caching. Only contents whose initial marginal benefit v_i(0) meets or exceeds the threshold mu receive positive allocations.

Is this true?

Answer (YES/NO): YES